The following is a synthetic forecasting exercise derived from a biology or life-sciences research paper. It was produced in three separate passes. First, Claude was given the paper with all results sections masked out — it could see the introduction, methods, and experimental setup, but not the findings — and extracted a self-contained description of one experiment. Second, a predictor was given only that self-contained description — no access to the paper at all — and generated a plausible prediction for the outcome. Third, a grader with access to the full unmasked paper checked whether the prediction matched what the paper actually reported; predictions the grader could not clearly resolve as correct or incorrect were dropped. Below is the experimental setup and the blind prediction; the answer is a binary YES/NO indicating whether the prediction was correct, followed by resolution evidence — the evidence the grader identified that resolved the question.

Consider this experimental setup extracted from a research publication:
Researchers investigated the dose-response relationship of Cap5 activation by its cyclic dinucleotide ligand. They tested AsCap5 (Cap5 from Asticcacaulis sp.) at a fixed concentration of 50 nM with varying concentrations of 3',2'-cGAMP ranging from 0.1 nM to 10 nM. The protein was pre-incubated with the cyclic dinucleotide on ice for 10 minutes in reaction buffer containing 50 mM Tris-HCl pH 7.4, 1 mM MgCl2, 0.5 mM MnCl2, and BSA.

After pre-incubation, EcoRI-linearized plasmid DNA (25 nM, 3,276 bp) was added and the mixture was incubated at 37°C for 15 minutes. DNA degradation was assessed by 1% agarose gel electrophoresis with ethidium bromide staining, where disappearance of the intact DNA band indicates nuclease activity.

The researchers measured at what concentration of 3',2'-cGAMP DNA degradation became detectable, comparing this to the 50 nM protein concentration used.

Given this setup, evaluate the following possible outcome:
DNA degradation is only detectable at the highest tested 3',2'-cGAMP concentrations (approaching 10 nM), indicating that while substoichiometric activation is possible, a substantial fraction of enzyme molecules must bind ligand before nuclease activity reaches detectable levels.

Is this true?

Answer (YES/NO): YES